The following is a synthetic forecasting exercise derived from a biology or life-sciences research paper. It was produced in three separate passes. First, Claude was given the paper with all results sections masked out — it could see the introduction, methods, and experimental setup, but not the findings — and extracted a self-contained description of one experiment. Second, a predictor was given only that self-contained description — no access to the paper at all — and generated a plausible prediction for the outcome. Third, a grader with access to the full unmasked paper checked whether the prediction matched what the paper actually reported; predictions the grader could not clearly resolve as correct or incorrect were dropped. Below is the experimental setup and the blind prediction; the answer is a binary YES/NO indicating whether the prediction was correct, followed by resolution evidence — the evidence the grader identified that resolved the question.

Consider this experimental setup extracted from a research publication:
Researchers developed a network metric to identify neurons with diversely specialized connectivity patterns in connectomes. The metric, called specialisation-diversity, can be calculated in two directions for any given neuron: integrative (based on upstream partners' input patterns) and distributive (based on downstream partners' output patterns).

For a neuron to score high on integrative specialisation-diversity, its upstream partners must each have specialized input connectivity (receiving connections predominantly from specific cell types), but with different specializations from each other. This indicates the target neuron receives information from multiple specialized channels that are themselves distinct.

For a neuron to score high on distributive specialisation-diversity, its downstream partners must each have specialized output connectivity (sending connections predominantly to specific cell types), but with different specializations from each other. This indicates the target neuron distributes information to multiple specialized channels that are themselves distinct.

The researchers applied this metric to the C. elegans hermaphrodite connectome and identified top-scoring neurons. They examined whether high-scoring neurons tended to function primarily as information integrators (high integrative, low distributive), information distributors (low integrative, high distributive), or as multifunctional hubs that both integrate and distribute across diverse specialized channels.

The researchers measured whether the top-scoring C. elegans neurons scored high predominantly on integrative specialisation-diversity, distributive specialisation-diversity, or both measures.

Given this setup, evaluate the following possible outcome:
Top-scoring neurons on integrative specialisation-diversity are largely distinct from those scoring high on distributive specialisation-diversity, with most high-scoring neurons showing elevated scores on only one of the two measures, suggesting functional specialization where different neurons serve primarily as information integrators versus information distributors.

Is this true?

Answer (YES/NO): NO